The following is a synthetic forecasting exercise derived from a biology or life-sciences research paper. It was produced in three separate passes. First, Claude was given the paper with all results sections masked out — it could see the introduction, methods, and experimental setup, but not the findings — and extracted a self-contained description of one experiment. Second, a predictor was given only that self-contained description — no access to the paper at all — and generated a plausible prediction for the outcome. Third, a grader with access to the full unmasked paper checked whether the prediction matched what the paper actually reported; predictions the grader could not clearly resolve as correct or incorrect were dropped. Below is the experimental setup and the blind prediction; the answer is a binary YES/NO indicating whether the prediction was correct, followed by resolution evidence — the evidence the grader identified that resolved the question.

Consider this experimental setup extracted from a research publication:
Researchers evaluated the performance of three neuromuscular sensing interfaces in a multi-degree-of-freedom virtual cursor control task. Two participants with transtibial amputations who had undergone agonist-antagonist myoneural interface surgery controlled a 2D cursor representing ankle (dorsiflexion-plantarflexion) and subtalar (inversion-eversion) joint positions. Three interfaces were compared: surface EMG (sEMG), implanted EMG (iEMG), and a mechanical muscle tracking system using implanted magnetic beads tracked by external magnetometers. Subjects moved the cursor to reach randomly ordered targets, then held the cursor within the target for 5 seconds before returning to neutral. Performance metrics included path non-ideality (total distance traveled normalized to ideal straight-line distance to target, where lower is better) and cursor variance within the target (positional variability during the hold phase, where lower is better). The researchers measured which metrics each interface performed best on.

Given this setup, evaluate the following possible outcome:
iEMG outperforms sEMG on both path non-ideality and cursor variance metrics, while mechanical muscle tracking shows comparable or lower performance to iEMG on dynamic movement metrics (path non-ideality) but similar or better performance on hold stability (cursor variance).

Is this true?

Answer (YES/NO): YES